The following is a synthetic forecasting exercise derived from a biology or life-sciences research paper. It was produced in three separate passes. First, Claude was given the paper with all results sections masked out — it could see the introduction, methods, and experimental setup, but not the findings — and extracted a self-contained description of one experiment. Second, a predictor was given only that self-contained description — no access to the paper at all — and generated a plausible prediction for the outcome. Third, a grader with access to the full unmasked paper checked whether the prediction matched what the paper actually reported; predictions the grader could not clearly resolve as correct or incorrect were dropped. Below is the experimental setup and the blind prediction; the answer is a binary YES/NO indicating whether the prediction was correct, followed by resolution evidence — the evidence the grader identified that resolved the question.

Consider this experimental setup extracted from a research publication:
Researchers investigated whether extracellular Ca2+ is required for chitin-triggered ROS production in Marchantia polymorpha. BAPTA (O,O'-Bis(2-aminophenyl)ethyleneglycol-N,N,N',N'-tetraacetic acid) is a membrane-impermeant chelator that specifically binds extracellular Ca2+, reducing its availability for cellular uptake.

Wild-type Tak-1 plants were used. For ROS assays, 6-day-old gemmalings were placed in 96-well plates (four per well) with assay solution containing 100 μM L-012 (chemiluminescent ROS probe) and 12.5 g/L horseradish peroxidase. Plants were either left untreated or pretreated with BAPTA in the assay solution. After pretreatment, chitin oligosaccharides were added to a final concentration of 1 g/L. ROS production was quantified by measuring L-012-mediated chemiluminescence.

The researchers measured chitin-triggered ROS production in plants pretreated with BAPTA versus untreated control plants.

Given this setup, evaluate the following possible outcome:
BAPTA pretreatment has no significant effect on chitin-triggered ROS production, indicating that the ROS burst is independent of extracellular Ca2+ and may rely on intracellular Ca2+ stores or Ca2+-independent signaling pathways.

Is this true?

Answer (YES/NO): NO